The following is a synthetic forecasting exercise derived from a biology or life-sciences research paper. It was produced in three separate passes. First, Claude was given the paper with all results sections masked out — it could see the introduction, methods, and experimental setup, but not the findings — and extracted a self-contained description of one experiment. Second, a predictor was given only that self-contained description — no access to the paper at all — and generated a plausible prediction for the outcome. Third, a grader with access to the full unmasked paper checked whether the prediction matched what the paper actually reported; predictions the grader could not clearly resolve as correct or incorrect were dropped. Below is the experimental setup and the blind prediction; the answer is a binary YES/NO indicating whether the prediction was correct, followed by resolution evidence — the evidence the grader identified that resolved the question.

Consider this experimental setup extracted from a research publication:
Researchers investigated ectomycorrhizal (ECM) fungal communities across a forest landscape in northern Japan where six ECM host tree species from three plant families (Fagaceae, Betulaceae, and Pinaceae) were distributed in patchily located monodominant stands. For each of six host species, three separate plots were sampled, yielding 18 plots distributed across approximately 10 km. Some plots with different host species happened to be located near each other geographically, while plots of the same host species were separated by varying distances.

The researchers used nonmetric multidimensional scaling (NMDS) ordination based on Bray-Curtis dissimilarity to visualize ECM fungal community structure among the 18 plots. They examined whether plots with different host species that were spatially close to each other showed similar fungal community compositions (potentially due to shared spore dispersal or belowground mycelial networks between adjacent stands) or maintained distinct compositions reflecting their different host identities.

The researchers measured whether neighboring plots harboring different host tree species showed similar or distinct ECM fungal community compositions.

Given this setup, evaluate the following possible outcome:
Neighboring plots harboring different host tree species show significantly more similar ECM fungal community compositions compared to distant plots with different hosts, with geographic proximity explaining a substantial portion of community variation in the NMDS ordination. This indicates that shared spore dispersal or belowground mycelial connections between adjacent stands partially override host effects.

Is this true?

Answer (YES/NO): NO